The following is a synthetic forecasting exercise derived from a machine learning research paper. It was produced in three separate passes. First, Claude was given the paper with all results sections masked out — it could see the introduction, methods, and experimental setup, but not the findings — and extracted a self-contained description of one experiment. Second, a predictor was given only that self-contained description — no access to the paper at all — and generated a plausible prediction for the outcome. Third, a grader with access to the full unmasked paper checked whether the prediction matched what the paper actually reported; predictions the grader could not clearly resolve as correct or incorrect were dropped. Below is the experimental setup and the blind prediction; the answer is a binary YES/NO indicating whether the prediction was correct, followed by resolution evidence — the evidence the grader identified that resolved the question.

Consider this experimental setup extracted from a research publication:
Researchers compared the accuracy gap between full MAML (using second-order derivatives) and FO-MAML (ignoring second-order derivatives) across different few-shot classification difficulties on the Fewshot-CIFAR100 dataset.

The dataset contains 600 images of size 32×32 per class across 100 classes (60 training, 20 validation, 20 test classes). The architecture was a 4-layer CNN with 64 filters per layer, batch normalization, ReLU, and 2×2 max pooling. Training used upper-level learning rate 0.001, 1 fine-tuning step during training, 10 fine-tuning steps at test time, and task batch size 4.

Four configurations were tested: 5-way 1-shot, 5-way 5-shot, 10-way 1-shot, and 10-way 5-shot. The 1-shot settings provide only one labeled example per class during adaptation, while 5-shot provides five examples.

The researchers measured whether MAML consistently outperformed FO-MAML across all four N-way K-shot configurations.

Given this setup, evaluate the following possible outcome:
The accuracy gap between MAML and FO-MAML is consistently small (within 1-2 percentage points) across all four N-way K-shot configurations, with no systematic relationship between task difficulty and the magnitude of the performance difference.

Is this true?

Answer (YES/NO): NO